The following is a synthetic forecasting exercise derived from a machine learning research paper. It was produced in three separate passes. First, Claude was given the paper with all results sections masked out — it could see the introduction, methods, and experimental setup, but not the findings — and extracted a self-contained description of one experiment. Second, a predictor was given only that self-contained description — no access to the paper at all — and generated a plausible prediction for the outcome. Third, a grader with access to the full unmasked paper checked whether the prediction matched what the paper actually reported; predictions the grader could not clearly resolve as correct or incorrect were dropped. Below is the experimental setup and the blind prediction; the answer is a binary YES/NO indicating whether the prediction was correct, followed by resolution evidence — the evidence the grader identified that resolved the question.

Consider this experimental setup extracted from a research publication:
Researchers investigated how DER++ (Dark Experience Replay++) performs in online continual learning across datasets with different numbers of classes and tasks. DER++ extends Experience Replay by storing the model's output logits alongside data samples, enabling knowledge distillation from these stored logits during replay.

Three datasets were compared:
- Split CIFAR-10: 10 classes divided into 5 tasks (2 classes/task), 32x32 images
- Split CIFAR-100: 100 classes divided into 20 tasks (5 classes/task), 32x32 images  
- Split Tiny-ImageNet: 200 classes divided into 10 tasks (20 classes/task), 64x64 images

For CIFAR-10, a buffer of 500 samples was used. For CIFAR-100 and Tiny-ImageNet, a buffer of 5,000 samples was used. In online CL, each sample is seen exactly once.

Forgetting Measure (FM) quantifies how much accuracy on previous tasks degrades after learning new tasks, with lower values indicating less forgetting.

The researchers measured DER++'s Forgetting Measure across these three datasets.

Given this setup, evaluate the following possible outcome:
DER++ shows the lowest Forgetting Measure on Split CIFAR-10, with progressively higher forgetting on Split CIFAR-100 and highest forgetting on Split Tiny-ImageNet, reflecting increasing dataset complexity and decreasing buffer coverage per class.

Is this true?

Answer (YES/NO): NO